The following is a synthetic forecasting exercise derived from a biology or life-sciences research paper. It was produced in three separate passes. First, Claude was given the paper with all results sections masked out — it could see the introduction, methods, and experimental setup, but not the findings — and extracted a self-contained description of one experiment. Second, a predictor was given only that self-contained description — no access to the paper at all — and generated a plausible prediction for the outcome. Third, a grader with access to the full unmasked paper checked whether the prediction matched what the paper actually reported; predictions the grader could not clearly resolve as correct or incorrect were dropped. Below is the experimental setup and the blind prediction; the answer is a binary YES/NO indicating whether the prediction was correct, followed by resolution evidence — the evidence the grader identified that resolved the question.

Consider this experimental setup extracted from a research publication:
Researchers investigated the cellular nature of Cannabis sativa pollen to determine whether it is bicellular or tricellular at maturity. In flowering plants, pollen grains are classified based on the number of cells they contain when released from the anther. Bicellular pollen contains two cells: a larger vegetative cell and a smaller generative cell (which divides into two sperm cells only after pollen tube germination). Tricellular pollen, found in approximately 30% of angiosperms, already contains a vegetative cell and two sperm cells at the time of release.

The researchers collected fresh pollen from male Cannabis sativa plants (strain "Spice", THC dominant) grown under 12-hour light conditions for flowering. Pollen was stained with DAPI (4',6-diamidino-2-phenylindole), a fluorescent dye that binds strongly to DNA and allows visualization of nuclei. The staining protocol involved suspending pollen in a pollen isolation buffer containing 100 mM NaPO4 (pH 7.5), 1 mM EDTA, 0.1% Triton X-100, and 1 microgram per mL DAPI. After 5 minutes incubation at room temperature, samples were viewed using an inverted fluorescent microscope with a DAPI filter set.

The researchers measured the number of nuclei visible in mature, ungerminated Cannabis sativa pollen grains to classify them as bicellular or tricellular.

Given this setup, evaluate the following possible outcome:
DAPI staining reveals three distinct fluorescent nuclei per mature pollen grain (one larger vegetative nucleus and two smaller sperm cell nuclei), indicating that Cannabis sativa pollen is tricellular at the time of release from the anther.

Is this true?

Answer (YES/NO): NO